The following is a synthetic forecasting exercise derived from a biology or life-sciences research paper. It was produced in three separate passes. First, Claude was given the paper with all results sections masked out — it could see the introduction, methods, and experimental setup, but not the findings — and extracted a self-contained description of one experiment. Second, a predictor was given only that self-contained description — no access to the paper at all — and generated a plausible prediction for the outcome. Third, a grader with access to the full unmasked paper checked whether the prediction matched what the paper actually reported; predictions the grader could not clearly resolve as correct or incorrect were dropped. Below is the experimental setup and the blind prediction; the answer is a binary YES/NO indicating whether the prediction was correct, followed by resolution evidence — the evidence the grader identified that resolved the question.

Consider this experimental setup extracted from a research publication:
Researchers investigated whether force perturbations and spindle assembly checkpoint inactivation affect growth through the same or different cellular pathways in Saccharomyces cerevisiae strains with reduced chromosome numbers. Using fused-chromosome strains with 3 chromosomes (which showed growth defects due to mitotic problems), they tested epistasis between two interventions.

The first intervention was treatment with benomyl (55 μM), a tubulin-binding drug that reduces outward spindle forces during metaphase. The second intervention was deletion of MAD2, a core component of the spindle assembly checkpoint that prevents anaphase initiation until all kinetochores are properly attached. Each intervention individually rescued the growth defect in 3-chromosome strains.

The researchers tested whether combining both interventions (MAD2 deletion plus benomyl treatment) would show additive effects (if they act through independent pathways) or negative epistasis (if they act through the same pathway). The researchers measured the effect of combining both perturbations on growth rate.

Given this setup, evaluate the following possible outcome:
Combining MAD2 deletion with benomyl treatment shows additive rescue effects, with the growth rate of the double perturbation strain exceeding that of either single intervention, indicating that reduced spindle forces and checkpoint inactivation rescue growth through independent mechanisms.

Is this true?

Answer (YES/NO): NO